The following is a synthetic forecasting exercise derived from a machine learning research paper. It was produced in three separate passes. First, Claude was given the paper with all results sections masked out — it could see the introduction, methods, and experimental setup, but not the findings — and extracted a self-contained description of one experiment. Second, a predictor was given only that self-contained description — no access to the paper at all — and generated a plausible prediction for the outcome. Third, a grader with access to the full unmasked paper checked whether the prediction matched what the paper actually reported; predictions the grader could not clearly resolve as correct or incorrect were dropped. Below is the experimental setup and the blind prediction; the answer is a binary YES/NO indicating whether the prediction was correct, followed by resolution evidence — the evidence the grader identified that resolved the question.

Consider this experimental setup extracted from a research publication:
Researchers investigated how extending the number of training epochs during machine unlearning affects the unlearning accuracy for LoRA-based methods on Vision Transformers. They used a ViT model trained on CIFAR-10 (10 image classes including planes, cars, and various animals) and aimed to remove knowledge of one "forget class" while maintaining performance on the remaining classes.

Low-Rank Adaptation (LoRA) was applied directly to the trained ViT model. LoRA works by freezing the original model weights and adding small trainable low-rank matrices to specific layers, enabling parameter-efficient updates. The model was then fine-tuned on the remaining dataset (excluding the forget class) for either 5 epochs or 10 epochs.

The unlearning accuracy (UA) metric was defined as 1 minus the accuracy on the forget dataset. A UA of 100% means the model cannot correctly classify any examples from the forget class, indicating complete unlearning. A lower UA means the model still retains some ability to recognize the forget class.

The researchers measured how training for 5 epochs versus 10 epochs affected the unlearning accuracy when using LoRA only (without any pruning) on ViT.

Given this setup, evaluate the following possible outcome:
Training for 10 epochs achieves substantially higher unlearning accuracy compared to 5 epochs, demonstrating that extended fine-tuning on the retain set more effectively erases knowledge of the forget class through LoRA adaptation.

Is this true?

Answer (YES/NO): YES